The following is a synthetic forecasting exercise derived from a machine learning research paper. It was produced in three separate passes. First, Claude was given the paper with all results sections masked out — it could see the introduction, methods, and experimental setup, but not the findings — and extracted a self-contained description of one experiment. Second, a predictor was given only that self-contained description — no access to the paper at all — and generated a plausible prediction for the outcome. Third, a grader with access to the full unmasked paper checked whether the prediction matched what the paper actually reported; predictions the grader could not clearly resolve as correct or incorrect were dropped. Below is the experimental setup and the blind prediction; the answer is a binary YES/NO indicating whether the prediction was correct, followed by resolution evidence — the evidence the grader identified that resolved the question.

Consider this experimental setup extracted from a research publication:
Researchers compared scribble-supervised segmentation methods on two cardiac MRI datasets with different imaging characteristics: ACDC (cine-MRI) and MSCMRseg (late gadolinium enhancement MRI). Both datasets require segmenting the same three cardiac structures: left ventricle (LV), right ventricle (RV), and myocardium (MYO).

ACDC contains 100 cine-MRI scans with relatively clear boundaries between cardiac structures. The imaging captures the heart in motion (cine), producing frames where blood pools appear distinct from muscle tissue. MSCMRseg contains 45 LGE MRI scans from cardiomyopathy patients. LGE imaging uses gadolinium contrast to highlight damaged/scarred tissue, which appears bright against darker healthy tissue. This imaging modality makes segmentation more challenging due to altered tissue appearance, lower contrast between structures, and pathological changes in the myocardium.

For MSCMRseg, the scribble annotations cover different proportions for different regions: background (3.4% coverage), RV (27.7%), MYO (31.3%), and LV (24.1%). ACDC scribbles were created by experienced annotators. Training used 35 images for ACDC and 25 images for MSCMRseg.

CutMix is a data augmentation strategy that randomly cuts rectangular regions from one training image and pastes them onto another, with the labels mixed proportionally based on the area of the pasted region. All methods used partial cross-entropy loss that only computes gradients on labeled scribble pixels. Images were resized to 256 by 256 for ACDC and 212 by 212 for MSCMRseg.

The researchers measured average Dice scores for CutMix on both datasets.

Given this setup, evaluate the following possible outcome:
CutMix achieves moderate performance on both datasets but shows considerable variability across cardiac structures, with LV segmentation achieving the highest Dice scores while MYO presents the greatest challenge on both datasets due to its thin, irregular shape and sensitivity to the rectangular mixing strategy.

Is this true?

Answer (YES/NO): NO